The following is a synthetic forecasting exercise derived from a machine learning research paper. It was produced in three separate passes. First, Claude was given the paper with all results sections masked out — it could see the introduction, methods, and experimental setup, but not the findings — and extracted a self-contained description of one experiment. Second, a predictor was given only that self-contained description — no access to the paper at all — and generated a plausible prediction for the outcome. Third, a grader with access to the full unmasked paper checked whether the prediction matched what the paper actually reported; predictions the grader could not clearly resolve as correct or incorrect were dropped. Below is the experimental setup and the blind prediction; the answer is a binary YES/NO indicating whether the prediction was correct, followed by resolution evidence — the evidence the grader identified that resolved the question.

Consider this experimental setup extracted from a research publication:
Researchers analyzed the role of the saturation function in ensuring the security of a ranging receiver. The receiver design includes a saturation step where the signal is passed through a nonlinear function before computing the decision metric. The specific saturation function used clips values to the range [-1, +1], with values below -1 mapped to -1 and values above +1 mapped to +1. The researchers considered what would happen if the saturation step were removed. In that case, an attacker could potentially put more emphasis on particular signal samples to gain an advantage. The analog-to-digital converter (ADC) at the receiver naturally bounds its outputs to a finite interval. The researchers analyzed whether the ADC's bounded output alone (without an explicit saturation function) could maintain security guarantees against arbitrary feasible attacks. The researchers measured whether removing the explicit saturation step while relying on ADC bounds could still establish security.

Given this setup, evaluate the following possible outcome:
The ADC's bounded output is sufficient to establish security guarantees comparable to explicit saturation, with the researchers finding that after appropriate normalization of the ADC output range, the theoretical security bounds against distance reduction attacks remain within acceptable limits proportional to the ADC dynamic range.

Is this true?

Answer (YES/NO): NO